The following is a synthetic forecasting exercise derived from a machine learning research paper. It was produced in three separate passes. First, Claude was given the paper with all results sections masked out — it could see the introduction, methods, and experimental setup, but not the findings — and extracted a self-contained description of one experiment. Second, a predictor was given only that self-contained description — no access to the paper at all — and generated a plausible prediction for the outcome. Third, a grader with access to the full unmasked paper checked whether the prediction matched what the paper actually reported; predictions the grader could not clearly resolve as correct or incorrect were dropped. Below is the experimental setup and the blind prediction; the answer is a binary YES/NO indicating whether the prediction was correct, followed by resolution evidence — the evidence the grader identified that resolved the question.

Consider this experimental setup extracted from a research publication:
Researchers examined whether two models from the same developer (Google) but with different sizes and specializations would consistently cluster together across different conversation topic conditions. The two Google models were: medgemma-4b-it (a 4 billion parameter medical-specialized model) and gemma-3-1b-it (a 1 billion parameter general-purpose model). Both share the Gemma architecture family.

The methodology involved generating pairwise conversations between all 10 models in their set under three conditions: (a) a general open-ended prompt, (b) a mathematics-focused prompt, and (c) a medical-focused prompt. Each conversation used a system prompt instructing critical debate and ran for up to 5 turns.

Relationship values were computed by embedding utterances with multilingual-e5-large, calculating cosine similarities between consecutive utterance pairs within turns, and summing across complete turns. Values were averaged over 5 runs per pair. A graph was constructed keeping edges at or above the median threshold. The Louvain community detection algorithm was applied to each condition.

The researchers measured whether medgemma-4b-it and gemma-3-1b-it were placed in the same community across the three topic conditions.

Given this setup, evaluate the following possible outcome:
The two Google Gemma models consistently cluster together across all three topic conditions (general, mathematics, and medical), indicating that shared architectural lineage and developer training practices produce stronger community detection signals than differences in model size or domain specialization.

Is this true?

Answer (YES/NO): NO